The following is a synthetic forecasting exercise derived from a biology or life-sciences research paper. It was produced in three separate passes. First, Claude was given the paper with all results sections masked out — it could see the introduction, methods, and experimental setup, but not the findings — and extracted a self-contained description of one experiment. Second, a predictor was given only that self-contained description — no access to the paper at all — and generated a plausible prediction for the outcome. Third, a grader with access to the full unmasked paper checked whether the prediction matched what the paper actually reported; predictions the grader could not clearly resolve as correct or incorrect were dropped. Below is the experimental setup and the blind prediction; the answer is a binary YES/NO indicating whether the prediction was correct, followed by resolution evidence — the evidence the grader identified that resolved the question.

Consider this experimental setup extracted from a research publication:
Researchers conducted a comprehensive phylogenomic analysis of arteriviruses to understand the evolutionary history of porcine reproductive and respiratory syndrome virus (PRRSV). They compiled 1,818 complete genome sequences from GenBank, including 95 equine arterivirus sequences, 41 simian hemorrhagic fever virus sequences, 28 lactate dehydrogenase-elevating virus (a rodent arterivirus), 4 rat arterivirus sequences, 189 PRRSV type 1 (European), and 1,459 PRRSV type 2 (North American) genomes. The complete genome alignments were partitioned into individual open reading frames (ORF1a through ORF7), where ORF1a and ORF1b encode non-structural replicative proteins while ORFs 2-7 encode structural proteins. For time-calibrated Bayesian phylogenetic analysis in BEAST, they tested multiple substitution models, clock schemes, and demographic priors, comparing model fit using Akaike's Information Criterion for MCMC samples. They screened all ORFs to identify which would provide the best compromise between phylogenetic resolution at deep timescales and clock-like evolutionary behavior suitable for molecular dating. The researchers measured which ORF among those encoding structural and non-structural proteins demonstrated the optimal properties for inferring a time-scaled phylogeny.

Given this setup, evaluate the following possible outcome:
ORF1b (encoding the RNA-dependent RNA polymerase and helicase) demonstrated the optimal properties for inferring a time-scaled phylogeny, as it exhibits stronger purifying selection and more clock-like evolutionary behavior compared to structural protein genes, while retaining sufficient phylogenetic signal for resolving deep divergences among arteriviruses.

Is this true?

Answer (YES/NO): NO